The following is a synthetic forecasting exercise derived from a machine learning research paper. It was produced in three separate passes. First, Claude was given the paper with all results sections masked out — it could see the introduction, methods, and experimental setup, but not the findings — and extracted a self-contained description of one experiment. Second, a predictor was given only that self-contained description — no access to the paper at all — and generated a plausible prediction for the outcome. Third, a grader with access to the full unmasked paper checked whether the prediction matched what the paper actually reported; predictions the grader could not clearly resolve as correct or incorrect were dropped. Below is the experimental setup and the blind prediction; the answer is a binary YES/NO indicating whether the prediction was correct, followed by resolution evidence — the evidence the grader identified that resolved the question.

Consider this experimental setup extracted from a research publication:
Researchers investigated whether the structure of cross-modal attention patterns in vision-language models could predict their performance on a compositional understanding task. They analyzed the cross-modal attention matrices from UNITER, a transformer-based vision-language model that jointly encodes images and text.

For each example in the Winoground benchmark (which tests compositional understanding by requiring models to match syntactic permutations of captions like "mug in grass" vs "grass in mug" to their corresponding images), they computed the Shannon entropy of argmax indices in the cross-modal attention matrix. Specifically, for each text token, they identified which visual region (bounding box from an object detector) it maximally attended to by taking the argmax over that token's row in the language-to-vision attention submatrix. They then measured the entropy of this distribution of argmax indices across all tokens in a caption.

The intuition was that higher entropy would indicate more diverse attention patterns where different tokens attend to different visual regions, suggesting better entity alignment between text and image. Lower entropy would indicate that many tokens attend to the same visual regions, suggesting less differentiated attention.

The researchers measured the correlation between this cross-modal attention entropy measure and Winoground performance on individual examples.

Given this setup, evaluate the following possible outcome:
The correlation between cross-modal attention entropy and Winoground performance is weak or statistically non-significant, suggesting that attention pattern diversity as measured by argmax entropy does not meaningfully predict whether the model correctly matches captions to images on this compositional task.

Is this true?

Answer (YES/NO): YES